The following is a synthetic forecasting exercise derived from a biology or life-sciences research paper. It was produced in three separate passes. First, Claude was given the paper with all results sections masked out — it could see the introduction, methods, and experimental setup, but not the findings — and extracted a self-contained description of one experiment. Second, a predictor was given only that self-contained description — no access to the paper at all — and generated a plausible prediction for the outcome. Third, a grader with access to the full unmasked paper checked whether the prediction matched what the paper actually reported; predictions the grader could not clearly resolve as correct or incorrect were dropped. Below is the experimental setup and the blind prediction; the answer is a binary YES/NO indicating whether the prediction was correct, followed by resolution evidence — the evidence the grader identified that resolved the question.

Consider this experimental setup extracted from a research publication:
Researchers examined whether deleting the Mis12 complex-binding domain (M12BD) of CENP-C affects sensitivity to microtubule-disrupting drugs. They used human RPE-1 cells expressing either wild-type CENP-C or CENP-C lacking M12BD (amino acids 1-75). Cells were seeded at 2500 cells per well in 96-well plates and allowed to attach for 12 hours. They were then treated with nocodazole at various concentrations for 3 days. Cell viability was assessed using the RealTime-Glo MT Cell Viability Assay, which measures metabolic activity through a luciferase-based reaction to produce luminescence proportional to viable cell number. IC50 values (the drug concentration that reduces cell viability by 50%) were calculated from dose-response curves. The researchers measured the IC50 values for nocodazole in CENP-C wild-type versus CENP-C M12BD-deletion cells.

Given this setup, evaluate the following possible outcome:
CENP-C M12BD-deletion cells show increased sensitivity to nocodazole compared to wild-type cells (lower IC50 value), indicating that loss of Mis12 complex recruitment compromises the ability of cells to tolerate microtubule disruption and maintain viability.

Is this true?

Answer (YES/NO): YES